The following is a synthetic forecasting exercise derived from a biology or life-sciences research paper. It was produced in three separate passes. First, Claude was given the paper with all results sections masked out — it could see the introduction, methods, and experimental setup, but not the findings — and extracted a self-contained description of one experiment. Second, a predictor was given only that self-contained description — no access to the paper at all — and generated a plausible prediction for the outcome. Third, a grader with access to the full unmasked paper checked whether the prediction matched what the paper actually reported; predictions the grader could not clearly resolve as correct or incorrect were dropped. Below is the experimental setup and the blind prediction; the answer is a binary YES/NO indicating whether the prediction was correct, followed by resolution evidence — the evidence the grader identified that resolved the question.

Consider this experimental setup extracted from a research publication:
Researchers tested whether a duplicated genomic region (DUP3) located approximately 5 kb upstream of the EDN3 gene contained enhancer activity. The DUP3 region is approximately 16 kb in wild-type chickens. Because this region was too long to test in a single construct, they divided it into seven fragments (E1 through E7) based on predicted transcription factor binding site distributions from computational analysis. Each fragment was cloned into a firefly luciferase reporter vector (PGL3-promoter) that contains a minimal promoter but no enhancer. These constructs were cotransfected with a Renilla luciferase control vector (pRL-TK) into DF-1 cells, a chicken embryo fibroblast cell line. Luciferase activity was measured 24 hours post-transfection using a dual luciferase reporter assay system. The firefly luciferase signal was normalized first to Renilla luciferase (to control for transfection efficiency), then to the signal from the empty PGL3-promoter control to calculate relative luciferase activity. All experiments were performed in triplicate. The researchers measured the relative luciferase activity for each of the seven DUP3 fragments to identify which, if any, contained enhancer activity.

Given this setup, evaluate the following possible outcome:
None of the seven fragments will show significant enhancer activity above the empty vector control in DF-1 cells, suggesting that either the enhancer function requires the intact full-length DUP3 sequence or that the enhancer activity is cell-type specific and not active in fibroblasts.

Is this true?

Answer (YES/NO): NO